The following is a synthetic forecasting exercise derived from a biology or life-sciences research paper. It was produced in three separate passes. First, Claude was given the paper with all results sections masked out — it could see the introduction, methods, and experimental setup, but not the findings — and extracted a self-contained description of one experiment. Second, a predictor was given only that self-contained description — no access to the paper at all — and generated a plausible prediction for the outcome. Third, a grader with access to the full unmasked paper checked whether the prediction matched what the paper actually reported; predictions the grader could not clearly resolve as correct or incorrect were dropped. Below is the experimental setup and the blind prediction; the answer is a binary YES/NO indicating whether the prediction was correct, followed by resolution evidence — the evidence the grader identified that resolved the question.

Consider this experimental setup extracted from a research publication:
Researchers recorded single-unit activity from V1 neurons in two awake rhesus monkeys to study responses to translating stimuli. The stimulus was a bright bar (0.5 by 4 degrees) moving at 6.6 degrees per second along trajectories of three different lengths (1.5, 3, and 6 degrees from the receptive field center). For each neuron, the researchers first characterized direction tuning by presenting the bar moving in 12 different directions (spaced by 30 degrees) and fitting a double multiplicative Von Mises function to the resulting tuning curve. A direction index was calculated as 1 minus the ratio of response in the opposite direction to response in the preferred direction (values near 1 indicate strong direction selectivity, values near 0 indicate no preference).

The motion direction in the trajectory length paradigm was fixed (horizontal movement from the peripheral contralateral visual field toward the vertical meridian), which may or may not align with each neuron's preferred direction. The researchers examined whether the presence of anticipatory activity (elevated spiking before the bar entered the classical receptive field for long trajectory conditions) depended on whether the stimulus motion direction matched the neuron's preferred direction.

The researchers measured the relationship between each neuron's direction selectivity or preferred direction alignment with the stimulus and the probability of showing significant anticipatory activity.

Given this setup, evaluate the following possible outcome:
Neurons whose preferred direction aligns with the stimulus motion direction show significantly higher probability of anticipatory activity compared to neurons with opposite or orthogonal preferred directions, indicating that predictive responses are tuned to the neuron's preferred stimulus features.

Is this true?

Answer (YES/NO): NO